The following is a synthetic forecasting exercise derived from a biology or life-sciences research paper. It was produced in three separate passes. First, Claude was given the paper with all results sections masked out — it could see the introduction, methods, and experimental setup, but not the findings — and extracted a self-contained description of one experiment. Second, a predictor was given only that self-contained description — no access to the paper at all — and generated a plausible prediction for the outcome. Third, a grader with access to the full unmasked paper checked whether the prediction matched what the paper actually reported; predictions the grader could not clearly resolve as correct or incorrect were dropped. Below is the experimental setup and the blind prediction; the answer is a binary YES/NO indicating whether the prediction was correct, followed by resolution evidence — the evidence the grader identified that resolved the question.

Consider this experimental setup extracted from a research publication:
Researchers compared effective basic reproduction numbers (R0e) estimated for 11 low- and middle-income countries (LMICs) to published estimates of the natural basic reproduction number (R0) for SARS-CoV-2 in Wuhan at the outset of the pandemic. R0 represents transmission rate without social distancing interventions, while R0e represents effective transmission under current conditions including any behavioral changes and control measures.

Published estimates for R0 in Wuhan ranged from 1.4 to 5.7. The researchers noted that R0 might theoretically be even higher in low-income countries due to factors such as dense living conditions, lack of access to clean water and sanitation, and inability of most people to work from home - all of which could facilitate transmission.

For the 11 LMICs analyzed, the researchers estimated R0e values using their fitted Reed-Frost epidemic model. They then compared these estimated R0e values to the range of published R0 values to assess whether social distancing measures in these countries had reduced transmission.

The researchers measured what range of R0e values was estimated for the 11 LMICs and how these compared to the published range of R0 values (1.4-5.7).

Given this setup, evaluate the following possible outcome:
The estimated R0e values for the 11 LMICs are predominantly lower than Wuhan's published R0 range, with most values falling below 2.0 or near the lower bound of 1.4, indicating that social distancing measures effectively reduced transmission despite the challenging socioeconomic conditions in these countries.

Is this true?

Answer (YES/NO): YES